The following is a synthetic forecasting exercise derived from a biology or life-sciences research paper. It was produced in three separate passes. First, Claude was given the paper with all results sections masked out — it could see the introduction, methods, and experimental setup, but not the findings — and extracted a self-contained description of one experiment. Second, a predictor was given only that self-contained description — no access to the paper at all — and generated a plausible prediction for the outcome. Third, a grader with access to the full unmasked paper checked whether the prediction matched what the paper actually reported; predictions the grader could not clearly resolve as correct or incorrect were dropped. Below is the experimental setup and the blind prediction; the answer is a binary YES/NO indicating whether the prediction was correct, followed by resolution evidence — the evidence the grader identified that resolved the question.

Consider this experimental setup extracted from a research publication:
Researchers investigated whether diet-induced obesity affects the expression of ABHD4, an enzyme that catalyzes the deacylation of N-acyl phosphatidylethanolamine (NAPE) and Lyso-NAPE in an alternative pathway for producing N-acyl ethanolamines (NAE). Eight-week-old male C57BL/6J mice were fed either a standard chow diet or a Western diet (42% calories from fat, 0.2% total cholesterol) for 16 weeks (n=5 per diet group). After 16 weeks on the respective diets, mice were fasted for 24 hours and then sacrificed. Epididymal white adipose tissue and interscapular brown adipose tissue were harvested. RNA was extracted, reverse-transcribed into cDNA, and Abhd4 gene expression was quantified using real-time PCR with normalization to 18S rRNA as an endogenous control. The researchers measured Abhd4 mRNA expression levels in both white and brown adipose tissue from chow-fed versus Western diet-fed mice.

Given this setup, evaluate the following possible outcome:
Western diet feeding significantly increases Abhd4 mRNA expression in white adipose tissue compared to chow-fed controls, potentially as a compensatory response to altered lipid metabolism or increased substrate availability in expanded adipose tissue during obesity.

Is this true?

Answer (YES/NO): YES